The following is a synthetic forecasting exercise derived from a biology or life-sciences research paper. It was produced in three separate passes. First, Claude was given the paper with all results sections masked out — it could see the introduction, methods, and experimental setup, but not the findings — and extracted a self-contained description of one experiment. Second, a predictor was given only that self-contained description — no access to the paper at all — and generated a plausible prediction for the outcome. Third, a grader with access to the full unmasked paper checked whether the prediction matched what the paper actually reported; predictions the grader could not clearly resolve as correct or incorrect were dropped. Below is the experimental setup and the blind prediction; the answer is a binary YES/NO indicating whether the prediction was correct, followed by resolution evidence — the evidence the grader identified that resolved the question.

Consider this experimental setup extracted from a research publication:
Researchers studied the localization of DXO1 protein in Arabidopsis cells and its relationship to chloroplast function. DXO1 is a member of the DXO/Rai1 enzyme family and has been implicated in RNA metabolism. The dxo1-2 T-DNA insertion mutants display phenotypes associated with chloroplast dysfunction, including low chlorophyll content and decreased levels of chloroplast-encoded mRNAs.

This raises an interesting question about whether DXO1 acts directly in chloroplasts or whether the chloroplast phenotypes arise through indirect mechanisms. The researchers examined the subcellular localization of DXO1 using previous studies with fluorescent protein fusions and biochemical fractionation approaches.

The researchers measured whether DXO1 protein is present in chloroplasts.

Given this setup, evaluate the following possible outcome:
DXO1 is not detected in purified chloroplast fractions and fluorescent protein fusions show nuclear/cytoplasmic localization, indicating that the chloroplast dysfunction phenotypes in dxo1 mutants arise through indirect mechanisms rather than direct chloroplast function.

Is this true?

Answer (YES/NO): YES